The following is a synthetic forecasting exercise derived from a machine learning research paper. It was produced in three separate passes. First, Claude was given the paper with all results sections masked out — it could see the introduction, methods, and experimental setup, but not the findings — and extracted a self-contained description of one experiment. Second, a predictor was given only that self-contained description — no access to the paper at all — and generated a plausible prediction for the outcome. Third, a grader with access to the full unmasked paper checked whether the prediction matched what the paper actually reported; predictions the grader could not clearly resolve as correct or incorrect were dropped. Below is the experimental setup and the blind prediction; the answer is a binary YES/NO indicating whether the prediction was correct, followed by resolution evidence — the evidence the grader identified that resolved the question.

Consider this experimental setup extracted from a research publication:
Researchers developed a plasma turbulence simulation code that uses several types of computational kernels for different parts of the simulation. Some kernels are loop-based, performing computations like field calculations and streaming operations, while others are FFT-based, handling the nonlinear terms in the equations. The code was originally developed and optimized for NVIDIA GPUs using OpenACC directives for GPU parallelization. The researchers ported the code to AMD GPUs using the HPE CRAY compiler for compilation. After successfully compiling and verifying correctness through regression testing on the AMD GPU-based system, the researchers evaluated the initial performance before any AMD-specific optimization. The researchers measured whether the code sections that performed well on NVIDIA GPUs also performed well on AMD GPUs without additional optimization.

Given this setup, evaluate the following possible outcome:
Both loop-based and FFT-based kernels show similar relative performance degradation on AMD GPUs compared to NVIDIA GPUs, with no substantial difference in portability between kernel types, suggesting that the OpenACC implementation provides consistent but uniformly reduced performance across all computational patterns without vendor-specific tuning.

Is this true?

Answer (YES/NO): NO